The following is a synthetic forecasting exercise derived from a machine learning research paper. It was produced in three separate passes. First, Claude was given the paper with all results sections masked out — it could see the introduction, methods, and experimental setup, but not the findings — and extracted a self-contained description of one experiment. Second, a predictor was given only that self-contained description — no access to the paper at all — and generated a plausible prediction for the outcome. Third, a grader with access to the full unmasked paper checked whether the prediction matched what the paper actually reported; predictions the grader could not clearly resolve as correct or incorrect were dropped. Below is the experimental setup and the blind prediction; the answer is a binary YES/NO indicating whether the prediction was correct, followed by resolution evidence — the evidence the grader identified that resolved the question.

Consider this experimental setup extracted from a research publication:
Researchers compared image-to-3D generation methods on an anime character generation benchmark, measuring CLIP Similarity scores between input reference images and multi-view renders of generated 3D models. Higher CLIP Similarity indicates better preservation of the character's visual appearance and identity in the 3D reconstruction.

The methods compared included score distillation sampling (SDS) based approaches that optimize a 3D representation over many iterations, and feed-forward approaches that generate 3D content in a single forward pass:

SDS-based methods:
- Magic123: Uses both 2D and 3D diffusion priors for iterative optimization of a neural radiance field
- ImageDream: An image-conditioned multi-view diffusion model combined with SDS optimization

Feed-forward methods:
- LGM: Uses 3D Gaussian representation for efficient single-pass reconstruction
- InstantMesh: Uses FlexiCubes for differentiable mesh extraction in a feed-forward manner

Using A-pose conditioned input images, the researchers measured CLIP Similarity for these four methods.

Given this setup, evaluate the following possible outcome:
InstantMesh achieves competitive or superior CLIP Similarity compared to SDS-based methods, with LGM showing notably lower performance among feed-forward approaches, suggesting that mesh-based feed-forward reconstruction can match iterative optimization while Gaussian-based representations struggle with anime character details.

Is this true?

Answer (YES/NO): NO